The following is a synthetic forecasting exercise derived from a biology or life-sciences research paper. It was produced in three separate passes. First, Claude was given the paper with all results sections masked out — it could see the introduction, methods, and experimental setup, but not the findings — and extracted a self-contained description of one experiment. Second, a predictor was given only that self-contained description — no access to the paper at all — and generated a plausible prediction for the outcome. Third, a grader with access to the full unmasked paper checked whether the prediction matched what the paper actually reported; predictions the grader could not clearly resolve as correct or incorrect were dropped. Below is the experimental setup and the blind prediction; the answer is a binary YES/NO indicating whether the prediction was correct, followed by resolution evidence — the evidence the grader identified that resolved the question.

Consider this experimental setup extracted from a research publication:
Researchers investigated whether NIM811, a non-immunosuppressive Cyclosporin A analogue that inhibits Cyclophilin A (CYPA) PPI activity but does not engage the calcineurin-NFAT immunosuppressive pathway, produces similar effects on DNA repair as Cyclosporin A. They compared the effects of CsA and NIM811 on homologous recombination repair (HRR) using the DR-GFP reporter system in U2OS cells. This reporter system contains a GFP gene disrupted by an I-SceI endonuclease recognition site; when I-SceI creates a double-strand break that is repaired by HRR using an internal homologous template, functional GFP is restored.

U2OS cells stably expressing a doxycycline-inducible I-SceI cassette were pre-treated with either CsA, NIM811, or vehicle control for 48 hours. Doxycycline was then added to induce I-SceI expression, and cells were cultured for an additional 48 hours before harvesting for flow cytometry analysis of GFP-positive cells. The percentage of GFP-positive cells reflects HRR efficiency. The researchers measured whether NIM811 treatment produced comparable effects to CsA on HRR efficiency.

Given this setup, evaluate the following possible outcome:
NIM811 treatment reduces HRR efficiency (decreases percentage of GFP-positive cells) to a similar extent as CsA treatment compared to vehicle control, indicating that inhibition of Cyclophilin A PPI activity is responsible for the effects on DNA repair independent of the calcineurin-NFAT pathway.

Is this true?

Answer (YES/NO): NO